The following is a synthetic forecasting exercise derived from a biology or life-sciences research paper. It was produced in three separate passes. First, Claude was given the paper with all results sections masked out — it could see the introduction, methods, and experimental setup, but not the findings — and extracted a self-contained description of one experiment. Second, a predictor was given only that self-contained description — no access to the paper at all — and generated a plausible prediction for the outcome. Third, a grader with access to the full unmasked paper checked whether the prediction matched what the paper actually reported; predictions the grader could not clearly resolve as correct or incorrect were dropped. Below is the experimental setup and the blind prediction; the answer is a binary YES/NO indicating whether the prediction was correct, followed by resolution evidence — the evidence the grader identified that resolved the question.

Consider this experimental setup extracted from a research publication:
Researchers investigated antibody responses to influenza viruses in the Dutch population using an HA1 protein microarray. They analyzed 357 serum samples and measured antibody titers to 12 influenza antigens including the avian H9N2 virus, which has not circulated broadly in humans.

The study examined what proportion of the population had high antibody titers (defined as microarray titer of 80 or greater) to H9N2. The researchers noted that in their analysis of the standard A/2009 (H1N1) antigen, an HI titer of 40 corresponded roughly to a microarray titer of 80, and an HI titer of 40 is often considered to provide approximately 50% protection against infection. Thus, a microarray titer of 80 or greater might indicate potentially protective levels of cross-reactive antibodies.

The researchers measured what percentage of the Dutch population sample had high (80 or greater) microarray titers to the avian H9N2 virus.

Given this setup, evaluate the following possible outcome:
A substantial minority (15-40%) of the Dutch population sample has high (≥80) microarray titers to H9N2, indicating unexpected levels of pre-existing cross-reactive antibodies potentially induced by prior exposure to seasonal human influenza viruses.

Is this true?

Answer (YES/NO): NO